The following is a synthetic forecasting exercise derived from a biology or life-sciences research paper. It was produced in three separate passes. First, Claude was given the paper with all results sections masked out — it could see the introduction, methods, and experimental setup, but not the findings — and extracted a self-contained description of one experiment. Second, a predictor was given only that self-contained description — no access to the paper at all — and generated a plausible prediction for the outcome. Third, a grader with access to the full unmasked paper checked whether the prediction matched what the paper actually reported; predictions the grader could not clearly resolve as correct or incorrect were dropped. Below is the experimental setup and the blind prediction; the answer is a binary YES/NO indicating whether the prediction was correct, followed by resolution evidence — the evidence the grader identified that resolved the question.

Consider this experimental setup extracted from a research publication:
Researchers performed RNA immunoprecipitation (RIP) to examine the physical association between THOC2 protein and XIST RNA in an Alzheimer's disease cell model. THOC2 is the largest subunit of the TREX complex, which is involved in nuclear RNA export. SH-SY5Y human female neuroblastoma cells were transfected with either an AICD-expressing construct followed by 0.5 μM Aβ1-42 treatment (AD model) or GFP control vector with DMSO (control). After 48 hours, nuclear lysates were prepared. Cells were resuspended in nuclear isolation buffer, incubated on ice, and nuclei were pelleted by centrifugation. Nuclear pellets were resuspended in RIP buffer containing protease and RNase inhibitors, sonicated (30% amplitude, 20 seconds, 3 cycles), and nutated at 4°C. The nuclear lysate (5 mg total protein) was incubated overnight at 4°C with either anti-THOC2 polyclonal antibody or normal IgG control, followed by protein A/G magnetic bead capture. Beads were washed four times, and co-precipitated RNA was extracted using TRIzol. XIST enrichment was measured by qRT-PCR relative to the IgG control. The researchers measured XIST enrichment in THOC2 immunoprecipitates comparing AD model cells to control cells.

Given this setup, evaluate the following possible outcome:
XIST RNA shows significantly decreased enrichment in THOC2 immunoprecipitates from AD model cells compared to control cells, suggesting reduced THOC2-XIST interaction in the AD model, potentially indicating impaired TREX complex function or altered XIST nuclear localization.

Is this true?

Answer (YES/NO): NO